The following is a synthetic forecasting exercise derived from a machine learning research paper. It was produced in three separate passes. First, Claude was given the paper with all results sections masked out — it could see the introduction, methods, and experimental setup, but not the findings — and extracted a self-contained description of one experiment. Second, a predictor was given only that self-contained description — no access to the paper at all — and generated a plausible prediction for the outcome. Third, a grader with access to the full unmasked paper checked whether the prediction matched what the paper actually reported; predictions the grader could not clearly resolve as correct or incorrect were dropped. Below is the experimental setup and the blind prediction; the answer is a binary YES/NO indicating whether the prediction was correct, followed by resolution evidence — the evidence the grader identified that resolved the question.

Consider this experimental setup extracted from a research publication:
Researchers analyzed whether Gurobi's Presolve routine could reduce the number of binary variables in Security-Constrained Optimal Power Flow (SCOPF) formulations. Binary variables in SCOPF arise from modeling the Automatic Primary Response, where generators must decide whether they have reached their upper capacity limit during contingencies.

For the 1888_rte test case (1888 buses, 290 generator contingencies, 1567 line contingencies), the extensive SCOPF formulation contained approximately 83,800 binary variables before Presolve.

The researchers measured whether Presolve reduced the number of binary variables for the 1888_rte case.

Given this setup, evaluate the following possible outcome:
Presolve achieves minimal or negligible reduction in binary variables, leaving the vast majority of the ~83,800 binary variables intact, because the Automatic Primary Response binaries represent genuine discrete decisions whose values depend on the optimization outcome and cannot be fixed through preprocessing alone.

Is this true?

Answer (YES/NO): YES